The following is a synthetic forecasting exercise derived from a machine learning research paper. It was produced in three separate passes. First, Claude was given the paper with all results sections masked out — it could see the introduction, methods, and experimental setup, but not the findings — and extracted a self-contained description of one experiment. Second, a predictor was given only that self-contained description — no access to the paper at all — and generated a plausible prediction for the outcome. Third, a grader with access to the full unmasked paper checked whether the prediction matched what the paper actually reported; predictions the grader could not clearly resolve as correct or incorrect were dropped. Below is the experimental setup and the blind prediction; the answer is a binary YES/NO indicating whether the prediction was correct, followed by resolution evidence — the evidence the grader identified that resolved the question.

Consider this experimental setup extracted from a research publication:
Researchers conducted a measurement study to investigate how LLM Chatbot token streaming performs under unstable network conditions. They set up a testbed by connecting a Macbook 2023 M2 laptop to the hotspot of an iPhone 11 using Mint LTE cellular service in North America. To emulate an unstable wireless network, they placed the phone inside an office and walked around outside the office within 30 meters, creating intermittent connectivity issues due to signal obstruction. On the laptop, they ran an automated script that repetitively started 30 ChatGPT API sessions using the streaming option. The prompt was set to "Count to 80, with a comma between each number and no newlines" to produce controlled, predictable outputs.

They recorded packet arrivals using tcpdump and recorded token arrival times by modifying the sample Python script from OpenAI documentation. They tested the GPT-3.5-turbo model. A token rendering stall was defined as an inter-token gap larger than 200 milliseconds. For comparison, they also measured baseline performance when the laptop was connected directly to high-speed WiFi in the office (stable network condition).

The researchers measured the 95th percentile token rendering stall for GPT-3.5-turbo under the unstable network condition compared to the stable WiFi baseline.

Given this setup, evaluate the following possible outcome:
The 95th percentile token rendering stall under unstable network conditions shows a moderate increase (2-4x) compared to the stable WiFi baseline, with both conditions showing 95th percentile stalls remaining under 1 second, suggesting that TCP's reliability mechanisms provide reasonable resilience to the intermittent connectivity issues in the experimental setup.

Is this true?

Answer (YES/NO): NO